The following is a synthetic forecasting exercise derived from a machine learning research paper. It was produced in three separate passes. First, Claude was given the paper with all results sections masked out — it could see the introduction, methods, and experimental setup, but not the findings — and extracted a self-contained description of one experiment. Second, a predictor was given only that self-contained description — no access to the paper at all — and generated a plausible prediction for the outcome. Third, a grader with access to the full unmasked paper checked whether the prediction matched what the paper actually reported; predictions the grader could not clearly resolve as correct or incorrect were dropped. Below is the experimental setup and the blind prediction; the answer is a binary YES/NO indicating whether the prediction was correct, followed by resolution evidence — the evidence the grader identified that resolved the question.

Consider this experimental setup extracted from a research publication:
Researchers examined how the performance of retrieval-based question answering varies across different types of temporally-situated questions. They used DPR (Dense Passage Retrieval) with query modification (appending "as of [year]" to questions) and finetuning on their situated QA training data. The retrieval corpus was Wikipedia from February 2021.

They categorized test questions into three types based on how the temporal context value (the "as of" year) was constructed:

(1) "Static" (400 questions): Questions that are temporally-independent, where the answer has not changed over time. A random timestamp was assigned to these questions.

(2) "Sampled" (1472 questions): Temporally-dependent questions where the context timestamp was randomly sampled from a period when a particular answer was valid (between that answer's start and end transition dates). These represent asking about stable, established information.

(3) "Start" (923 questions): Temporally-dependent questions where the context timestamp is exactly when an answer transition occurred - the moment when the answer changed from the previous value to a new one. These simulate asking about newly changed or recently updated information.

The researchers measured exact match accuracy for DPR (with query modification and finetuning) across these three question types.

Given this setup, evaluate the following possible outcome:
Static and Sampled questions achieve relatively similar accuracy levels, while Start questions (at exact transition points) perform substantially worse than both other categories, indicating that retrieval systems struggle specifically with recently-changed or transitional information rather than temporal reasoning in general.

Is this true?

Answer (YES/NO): NO